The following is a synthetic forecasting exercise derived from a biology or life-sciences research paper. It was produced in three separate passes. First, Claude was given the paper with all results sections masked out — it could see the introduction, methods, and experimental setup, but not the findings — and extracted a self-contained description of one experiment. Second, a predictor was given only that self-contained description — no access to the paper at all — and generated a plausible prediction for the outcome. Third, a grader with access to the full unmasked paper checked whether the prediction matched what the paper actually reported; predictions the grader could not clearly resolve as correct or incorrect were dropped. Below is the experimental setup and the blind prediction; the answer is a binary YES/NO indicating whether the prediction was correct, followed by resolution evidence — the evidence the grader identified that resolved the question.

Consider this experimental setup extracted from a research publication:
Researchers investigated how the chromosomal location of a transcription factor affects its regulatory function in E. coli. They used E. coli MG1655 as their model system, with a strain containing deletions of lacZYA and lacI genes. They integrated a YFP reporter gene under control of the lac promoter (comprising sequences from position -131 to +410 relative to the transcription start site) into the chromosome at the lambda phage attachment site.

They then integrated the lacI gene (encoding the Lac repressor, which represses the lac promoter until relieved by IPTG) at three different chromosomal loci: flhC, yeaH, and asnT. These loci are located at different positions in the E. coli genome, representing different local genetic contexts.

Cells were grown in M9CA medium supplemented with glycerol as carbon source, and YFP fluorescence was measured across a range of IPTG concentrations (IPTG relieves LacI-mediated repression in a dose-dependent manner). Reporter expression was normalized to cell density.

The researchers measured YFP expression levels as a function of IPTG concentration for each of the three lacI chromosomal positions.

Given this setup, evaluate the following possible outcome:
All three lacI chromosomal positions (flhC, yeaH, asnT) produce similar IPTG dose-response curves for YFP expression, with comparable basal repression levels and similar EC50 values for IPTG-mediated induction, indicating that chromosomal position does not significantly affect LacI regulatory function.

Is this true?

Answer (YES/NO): NO